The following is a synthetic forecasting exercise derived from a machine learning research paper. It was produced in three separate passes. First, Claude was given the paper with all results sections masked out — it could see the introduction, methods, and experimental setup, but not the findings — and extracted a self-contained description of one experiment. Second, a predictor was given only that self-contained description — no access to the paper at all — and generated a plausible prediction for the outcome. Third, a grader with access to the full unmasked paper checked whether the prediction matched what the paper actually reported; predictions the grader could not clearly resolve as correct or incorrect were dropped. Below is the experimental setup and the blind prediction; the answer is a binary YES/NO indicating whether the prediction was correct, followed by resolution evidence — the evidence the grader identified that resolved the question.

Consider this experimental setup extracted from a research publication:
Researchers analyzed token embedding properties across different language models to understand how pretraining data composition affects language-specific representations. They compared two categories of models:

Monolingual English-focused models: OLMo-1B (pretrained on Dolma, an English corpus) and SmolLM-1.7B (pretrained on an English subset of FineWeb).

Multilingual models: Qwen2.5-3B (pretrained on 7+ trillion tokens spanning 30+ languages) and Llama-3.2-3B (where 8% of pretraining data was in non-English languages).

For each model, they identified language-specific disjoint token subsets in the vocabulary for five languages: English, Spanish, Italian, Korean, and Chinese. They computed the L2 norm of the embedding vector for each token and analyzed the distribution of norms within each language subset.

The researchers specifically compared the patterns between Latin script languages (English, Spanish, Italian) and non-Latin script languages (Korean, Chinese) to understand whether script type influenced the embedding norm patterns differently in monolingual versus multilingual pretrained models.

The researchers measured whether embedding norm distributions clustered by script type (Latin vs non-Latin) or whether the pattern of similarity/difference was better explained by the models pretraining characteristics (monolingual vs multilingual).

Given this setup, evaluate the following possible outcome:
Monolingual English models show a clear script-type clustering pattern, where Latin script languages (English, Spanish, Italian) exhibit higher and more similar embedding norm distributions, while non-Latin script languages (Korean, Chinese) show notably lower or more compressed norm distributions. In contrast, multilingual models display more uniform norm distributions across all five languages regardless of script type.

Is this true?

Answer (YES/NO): NO